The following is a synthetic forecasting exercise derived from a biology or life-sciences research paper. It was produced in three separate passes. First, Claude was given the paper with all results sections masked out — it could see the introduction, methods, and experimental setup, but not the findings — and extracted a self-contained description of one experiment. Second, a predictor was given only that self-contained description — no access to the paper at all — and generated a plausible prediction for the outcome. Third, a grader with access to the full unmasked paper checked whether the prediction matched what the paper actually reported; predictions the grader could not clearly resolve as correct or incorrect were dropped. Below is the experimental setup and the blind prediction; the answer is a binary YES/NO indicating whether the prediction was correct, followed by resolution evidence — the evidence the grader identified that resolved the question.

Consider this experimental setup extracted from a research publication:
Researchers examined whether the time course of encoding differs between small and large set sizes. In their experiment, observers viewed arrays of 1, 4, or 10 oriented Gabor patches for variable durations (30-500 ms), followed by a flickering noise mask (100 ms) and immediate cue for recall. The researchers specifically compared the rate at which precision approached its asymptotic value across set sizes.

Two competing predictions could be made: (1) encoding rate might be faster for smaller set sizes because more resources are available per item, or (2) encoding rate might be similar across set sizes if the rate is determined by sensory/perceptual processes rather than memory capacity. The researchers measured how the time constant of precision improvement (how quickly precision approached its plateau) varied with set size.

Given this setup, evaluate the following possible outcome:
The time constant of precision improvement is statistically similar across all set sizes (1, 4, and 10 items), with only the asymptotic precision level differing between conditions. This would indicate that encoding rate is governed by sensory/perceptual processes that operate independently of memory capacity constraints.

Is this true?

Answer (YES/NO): NO